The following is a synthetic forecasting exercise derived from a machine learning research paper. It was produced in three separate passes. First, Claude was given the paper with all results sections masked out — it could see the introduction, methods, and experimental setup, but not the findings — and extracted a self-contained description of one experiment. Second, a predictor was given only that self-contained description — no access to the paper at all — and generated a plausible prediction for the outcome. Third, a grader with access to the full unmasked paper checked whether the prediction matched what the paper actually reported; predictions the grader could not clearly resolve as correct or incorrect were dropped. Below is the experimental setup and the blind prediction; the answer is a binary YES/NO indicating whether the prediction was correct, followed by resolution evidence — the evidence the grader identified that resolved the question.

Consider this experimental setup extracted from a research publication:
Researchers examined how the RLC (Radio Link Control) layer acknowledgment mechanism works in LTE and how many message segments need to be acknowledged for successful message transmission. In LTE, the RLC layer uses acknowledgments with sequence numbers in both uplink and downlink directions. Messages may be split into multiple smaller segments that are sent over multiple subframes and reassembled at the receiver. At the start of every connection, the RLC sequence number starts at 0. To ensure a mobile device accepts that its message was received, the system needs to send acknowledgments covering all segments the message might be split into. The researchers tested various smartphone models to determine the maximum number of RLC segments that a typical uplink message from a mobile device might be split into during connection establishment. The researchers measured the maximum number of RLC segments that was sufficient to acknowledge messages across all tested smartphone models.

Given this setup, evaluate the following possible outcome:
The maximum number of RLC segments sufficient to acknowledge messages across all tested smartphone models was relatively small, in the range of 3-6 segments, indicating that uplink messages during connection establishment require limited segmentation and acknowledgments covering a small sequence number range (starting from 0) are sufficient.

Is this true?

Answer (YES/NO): YES